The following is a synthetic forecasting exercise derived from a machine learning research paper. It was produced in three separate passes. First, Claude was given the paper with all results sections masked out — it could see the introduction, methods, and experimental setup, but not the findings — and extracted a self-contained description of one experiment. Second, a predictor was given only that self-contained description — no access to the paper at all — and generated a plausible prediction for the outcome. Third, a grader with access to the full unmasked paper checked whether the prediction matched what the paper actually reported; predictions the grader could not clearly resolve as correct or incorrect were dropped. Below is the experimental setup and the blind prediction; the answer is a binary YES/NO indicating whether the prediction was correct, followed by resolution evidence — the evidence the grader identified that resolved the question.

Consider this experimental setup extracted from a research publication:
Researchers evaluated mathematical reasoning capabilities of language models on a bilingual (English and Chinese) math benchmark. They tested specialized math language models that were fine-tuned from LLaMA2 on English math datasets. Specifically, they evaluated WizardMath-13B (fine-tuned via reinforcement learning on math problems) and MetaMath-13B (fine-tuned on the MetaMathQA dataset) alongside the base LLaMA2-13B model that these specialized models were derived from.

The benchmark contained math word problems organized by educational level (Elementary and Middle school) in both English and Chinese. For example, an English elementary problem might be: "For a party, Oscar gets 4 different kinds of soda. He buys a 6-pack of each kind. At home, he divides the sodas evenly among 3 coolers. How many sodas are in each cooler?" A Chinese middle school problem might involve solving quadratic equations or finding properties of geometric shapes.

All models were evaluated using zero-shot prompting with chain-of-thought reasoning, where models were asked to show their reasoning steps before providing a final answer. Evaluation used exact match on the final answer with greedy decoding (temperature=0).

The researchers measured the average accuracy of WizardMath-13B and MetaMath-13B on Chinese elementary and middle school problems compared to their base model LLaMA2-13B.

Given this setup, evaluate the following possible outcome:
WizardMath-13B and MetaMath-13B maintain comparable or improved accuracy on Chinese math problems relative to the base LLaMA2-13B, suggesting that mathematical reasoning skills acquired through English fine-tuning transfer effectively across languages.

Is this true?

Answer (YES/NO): NO